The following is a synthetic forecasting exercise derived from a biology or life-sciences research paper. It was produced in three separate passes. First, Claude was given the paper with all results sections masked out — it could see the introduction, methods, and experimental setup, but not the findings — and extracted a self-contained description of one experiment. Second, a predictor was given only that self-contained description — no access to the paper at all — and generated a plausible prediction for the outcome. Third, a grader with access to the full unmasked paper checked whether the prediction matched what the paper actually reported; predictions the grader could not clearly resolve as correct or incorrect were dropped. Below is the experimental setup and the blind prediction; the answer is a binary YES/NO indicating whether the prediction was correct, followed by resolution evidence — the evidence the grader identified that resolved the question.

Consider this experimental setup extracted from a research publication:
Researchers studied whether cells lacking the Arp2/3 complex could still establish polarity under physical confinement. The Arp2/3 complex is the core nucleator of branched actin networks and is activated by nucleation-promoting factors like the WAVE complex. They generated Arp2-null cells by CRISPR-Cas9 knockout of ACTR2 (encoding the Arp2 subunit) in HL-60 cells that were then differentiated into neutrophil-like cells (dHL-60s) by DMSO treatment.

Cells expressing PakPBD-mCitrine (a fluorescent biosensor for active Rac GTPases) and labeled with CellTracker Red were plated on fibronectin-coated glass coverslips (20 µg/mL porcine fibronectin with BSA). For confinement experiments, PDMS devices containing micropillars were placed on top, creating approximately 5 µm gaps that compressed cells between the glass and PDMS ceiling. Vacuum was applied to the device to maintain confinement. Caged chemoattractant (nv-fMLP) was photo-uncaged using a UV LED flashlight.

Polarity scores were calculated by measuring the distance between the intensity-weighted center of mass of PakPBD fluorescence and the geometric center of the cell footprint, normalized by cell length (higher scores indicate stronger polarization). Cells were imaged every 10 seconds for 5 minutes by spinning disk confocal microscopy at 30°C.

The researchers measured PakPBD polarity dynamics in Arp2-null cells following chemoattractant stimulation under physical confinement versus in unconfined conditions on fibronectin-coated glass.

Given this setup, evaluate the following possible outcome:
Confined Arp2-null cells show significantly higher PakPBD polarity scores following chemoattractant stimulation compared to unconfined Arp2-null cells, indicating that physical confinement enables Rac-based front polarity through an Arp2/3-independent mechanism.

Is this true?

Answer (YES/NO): YES